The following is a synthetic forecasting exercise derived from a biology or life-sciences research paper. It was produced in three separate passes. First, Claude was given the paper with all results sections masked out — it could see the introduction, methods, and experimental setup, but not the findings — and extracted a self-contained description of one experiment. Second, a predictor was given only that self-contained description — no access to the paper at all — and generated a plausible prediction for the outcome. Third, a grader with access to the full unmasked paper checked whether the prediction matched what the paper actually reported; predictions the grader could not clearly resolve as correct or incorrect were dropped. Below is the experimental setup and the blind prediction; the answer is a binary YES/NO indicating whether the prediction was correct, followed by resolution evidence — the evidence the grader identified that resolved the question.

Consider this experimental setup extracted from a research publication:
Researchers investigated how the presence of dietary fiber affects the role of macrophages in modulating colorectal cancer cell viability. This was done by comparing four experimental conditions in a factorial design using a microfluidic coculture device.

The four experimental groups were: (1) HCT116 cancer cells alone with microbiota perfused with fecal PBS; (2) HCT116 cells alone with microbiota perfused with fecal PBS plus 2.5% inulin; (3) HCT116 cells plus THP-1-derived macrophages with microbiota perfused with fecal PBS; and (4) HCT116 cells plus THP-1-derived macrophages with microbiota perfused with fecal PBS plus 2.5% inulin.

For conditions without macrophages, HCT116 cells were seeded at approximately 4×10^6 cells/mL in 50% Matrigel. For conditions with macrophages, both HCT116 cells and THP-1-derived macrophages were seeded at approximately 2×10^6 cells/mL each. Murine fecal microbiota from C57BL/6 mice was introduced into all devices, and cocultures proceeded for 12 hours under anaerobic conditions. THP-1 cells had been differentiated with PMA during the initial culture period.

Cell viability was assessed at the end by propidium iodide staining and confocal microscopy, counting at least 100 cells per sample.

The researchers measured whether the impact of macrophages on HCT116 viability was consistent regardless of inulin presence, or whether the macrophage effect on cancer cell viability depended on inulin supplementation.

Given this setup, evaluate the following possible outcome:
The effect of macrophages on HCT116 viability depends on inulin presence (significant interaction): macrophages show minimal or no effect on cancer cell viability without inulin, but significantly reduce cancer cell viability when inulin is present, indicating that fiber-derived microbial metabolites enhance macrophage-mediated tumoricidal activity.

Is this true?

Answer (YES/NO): YES